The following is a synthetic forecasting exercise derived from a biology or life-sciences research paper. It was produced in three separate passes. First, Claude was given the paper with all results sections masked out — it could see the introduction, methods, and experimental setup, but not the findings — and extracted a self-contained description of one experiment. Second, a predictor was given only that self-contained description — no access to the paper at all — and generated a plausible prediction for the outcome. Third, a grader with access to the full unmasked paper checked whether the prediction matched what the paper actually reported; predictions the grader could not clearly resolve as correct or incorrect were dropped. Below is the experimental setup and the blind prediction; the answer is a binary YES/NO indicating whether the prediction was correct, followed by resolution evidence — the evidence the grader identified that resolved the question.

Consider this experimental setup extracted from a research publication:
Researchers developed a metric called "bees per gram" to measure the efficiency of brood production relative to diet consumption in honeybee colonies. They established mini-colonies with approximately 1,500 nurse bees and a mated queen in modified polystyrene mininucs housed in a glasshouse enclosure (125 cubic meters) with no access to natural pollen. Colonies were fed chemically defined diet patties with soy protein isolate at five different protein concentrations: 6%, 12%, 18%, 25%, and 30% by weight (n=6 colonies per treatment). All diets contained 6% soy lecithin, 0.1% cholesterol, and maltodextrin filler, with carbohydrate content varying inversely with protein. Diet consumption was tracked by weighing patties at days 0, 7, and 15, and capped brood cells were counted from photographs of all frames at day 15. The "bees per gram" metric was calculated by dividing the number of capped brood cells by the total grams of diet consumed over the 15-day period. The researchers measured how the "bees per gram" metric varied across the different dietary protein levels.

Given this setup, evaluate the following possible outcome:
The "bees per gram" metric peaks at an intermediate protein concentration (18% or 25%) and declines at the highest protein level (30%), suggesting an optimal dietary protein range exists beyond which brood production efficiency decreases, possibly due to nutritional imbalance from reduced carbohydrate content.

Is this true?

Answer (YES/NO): NO